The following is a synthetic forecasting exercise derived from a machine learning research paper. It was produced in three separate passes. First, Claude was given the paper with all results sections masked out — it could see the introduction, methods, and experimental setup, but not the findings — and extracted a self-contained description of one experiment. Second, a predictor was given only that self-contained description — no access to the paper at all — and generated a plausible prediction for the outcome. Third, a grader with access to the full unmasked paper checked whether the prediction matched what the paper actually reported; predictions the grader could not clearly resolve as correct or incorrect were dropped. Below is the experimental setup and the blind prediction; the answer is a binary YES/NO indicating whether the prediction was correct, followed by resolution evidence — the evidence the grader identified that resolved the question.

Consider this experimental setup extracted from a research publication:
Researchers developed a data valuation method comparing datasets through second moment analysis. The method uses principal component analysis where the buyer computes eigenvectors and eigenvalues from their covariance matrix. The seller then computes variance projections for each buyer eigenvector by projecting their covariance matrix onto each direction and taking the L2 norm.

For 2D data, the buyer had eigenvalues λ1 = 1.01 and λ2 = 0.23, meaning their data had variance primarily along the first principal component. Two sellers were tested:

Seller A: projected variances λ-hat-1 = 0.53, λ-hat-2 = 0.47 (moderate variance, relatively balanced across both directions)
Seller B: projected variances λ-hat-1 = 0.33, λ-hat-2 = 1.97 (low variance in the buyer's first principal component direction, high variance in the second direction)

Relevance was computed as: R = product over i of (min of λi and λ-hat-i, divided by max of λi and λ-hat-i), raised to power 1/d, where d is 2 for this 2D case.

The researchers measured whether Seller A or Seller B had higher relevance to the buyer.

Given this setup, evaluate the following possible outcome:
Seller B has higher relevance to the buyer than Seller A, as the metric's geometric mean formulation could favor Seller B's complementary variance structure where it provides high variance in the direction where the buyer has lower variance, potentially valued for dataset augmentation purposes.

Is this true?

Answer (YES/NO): NO